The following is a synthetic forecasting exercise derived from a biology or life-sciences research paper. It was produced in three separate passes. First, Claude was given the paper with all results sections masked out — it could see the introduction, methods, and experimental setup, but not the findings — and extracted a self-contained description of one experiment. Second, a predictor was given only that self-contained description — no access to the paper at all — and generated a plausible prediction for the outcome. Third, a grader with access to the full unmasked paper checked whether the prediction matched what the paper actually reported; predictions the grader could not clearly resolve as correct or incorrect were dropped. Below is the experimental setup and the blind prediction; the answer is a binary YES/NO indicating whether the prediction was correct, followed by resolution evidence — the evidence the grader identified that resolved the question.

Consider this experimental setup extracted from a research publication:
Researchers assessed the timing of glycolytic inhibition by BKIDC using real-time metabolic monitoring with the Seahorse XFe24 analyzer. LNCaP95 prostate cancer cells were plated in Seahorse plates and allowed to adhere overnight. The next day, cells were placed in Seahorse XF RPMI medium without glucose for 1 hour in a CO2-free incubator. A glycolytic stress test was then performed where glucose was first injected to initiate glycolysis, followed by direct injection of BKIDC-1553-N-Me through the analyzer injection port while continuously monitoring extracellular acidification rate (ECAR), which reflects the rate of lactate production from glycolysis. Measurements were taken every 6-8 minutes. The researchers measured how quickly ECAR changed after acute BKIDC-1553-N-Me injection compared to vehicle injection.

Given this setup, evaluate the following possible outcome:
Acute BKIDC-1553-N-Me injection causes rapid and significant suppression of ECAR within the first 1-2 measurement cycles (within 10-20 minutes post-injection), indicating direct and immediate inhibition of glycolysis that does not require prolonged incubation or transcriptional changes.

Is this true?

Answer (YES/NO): YES